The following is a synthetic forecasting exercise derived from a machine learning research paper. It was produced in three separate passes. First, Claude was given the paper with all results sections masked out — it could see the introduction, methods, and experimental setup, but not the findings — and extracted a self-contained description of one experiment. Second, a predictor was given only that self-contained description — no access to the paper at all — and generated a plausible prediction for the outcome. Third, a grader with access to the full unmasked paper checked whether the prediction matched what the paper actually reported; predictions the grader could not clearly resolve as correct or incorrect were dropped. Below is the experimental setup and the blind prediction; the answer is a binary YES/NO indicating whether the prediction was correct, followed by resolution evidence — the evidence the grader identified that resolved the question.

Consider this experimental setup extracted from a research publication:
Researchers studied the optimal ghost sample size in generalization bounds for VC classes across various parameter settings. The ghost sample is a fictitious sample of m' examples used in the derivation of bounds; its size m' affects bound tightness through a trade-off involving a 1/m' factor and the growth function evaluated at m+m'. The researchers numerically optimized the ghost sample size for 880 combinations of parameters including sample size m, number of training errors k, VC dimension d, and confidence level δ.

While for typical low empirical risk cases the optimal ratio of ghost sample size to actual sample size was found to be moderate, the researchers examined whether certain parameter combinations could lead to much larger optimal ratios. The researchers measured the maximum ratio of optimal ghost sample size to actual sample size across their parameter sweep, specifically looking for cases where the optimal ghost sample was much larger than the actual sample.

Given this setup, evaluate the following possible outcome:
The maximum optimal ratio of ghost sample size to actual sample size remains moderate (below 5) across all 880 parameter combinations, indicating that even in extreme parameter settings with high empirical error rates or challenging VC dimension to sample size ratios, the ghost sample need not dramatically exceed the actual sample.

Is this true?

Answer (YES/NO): NO